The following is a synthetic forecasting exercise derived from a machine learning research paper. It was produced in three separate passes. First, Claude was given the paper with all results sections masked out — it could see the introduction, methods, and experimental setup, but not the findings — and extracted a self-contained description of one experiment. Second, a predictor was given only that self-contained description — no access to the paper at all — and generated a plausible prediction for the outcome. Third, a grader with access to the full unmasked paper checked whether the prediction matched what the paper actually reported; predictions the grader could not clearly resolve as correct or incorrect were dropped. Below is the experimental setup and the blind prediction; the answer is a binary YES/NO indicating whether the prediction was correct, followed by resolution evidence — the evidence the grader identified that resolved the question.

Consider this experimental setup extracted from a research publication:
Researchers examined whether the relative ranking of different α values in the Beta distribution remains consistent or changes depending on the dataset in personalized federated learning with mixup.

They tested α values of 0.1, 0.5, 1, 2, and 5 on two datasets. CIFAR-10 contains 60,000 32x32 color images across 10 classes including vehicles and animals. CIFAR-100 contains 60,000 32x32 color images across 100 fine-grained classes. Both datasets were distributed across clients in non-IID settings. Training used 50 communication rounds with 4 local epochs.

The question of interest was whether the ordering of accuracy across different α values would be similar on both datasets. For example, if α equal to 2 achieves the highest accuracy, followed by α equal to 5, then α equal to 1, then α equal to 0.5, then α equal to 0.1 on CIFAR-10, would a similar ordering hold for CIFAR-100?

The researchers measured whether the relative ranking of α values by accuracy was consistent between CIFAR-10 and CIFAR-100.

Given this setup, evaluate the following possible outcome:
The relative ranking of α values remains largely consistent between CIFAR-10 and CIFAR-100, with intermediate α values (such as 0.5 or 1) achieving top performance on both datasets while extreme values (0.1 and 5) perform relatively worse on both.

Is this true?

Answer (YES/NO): NO